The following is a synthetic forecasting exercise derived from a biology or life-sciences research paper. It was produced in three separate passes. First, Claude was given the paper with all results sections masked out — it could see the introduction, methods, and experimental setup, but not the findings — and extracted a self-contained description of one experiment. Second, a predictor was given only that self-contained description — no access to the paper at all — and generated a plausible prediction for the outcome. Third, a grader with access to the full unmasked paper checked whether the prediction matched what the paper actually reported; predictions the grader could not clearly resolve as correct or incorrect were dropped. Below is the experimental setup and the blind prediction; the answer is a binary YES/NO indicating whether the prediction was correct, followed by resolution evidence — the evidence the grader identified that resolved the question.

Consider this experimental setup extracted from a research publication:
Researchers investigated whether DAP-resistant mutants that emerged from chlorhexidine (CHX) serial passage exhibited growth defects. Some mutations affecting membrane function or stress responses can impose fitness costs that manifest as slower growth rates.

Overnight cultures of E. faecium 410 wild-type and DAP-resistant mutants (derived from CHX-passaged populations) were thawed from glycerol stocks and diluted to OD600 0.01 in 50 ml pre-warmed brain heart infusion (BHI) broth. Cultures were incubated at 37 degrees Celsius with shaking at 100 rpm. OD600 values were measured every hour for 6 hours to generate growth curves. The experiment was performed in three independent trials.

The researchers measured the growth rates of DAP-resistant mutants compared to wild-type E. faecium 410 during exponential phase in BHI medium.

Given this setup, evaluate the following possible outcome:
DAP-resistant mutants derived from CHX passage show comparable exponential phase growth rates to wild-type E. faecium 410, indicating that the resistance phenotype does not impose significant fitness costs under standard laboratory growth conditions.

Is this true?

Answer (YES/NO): NO